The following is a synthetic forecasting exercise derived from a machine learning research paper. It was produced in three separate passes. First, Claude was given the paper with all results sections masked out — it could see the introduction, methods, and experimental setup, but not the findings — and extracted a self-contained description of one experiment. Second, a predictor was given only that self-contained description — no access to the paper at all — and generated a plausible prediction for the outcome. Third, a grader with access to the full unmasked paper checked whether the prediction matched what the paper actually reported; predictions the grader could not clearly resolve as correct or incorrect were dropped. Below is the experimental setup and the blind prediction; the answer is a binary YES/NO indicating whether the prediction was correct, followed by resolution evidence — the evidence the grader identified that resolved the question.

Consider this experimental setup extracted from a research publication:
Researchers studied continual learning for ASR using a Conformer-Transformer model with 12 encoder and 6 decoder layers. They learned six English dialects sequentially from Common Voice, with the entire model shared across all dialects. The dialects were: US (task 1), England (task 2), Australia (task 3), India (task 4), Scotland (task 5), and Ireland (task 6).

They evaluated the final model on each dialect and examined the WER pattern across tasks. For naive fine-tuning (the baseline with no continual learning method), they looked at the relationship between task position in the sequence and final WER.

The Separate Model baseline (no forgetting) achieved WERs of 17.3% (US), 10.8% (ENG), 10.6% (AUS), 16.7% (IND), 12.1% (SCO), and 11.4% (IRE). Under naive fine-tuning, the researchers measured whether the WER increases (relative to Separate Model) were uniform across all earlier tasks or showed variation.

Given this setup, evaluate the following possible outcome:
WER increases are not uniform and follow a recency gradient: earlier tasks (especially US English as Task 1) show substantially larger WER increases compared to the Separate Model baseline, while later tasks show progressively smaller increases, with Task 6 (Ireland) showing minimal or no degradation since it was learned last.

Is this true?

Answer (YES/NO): NO